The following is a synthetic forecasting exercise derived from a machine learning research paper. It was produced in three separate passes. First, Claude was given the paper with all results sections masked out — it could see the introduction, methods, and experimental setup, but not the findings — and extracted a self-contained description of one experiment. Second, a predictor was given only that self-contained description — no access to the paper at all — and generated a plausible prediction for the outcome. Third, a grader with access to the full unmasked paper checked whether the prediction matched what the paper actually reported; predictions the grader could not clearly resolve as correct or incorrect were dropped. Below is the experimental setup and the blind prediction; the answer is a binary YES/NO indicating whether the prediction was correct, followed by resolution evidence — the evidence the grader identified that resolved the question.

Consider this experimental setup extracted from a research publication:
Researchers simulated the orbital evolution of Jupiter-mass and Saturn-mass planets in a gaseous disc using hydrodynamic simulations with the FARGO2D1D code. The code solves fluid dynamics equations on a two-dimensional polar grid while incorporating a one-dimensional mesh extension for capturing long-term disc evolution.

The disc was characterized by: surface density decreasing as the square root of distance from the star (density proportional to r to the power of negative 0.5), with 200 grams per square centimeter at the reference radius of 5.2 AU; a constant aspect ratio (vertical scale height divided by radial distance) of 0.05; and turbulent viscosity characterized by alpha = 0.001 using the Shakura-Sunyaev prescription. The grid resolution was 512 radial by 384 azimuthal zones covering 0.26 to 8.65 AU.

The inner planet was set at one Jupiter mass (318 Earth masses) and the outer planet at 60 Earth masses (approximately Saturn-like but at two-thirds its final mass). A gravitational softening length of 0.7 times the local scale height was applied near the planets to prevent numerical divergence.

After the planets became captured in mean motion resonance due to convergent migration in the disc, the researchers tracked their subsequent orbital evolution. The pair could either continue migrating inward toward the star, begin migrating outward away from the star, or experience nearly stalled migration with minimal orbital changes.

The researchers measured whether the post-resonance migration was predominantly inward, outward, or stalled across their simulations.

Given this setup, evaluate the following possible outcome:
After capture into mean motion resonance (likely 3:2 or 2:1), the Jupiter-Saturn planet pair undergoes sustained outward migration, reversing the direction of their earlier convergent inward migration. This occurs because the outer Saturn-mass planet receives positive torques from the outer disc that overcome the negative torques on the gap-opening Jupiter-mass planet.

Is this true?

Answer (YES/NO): NO